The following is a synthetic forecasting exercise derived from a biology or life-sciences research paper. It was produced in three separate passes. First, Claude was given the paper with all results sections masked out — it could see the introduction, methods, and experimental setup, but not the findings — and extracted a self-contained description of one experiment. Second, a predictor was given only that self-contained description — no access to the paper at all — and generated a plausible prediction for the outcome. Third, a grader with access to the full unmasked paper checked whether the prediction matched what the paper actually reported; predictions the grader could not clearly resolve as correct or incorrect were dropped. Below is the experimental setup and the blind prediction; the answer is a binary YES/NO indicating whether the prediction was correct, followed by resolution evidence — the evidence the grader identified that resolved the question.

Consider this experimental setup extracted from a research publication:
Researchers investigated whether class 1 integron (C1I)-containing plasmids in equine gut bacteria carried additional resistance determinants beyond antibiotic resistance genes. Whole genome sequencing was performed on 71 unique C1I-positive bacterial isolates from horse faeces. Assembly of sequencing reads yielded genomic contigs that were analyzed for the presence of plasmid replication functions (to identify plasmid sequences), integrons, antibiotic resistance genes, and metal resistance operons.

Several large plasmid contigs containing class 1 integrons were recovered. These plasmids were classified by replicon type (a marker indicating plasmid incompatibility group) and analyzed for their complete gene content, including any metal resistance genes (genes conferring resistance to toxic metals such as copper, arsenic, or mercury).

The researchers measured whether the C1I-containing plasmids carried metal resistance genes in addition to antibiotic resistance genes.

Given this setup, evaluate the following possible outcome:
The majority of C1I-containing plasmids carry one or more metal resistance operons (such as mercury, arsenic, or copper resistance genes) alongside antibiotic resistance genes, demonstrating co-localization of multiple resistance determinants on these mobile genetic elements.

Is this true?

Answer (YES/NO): NO